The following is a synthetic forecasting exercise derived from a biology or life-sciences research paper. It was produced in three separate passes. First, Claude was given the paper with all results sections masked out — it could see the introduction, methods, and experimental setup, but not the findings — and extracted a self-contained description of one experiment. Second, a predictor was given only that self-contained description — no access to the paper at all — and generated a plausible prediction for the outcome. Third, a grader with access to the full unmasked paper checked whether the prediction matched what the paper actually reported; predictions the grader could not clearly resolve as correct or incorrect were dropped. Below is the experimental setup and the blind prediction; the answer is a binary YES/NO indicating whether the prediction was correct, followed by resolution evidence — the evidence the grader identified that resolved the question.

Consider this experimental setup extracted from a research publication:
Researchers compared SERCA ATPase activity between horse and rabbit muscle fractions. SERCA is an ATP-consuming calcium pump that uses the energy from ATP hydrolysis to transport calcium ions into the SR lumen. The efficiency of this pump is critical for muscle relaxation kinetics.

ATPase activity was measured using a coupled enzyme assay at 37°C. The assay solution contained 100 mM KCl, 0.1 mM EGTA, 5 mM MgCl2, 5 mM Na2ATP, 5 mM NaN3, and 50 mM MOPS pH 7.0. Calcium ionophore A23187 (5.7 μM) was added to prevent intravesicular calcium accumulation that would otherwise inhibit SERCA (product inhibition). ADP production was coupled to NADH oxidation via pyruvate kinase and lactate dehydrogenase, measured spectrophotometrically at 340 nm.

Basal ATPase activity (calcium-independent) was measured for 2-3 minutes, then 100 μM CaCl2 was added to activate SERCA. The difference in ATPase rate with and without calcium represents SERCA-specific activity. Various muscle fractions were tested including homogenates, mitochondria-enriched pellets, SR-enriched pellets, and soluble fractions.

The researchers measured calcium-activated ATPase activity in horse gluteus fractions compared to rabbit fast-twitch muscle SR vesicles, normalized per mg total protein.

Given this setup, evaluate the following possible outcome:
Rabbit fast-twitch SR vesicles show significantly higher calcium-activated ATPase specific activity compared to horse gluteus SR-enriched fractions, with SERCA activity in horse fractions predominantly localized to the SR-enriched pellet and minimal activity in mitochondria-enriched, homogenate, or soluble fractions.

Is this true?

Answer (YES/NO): YES